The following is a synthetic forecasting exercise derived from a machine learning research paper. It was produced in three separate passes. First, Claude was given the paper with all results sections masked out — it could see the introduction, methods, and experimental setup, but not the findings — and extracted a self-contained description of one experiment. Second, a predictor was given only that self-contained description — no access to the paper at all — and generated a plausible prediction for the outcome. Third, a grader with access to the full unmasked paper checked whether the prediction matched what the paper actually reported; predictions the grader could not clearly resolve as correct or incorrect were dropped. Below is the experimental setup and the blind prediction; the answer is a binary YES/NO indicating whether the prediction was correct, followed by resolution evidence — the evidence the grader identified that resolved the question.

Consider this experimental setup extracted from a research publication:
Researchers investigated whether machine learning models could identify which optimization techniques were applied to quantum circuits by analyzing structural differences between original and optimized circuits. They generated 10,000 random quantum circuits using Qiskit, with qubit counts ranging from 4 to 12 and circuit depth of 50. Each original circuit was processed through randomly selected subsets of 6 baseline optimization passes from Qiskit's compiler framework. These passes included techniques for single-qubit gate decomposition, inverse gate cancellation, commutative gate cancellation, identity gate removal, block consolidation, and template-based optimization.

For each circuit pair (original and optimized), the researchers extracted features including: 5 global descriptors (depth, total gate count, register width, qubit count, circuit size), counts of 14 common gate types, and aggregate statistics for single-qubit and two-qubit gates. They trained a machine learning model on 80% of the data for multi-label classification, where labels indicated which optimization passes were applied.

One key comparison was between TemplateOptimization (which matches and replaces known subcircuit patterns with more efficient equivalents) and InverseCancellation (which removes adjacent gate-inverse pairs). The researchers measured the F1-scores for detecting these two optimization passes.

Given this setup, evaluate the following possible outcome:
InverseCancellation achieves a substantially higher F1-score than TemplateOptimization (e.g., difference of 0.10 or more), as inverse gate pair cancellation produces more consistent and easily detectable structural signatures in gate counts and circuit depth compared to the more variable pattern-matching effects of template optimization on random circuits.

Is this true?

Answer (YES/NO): NO